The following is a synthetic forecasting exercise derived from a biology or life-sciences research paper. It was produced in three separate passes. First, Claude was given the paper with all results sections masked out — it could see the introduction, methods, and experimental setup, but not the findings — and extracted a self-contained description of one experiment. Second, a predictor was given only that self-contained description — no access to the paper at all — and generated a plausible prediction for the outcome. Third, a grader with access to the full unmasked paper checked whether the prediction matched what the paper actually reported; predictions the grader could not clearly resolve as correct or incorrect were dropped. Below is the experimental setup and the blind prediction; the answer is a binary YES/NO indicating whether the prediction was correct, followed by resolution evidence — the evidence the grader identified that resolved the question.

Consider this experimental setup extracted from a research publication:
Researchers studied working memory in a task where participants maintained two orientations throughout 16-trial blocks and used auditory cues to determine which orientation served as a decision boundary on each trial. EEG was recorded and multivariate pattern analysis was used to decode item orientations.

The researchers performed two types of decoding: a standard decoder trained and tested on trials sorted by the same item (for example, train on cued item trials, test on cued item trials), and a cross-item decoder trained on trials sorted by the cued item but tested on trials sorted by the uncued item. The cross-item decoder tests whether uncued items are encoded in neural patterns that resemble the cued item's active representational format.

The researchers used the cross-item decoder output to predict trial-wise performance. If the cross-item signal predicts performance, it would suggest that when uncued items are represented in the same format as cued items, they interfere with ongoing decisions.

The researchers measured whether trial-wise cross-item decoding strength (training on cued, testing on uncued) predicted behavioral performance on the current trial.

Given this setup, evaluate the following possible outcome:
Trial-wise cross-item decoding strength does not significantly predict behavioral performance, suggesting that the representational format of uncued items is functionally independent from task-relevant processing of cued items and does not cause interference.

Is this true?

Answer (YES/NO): NO